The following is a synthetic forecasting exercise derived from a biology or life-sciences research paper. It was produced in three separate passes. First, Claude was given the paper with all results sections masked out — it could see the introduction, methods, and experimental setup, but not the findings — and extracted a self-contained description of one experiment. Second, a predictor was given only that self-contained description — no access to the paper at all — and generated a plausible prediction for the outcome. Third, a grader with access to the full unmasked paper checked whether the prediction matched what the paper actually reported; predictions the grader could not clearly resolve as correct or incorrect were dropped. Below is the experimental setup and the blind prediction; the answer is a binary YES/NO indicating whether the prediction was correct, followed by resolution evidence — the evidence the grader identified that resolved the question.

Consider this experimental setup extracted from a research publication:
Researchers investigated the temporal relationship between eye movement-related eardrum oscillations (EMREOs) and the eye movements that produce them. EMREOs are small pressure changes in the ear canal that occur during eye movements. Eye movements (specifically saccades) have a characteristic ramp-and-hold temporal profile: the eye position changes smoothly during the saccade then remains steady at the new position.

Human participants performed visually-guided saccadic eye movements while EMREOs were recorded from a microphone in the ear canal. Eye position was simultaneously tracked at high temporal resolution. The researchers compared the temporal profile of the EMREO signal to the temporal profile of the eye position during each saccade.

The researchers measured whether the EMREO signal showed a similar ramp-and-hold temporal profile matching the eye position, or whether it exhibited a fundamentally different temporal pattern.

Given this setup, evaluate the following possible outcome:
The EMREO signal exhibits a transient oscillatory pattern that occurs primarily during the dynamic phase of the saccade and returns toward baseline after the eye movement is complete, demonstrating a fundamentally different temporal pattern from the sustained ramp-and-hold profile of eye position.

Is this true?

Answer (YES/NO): YES